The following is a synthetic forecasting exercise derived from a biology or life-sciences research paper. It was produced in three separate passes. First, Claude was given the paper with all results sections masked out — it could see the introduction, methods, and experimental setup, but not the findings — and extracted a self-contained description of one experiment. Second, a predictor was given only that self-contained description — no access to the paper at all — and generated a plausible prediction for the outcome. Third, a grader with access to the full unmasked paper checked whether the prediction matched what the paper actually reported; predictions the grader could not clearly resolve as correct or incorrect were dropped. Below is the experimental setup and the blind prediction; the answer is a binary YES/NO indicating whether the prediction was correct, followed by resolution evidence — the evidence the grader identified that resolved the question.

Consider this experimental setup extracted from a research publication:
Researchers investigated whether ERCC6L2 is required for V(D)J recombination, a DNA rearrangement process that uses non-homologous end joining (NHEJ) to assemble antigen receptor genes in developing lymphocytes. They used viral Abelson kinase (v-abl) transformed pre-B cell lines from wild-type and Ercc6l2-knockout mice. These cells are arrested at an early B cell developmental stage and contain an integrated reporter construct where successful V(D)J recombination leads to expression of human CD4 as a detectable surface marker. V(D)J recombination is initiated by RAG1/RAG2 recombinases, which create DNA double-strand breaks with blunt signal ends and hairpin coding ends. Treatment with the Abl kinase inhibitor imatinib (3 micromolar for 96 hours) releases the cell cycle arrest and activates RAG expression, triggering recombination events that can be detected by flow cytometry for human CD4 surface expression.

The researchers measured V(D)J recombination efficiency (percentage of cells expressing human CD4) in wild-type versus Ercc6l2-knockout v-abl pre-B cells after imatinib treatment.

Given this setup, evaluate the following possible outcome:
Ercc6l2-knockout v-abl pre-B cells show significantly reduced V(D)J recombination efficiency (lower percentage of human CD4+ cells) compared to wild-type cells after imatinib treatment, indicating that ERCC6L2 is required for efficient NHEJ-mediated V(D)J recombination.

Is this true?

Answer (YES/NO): NO